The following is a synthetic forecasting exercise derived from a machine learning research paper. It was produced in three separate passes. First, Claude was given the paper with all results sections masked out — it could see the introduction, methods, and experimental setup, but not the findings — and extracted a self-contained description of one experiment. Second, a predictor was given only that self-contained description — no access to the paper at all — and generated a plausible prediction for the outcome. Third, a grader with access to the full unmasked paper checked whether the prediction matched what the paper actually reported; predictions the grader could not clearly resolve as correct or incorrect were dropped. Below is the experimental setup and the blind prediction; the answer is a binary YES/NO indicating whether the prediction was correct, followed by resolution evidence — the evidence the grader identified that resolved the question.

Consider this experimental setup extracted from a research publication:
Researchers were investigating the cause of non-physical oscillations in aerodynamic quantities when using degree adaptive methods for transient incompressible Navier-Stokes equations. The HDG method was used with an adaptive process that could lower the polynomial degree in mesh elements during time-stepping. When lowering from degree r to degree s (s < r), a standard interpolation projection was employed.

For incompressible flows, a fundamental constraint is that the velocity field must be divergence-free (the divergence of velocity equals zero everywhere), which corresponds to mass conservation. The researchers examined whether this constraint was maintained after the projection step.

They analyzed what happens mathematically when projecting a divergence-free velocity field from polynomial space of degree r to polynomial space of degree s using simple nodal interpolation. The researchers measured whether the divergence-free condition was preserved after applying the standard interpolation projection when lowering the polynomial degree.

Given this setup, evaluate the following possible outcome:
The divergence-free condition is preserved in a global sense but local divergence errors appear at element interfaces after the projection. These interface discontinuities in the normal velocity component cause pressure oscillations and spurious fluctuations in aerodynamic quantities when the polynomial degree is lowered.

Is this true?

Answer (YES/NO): NO